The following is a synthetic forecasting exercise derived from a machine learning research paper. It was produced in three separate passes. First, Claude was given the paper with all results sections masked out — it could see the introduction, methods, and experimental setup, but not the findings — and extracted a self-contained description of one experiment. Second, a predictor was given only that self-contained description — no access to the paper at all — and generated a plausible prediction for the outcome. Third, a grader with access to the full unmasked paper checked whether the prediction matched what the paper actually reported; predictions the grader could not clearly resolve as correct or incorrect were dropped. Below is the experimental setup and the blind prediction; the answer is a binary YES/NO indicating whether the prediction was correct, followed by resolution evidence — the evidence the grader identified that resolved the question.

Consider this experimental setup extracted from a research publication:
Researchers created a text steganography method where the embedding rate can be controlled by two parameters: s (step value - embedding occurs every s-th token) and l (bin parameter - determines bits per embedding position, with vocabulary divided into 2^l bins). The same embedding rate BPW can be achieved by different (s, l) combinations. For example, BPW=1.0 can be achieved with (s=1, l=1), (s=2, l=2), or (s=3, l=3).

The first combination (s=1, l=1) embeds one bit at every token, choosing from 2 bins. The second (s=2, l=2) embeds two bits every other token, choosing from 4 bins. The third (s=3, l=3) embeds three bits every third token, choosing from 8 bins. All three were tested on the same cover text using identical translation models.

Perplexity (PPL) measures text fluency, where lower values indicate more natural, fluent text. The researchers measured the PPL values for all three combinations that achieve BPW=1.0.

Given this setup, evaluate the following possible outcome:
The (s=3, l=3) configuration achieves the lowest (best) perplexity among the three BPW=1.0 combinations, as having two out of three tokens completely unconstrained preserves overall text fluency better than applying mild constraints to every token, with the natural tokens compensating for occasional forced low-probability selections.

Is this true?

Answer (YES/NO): NO